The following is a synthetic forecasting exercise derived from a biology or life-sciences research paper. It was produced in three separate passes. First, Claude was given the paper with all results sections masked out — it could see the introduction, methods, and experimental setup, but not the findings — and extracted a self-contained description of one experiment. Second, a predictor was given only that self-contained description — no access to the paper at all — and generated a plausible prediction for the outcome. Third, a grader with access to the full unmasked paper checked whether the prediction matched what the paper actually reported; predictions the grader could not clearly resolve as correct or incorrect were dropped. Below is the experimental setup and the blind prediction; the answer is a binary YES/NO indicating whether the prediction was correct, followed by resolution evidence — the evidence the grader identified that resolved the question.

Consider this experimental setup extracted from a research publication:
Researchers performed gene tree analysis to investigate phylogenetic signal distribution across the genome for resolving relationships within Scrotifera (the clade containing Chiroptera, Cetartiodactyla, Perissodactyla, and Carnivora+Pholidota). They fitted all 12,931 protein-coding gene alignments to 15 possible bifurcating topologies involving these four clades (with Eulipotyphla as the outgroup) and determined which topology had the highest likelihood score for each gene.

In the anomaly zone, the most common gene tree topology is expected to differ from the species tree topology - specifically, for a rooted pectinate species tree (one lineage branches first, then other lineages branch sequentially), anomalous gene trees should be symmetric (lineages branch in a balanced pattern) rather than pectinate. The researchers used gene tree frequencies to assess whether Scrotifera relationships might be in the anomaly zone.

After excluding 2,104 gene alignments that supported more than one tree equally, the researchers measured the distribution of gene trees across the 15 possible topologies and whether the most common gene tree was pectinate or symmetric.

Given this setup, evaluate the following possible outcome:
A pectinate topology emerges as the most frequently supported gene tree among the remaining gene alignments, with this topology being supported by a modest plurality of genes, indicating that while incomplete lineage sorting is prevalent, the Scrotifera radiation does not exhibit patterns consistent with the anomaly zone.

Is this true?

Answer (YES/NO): YES